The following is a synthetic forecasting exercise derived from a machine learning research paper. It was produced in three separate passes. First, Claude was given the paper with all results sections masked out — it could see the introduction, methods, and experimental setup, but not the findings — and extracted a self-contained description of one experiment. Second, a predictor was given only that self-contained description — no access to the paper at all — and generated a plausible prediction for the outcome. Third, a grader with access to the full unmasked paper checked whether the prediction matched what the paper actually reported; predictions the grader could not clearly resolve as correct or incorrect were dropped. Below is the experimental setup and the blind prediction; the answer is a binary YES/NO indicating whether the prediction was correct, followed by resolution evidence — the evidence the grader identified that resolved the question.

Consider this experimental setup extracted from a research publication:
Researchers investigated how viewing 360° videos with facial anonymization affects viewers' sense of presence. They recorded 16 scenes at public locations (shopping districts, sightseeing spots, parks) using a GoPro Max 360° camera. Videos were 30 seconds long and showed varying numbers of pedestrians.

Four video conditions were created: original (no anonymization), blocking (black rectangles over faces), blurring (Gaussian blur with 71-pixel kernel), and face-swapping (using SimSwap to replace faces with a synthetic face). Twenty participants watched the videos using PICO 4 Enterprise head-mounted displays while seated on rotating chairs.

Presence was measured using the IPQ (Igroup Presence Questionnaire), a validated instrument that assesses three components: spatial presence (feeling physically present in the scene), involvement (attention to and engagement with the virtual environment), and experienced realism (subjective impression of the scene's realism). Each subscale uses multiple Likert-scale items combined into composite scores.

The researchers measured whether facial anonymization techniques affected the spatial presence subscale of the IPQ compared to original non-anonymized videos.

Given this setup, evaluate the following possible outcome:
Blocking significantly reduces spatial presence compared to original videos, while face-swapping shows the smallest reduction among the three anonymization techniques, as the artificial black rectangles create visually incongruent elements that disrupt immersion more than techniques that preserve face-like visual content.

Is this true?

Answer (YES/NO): NO